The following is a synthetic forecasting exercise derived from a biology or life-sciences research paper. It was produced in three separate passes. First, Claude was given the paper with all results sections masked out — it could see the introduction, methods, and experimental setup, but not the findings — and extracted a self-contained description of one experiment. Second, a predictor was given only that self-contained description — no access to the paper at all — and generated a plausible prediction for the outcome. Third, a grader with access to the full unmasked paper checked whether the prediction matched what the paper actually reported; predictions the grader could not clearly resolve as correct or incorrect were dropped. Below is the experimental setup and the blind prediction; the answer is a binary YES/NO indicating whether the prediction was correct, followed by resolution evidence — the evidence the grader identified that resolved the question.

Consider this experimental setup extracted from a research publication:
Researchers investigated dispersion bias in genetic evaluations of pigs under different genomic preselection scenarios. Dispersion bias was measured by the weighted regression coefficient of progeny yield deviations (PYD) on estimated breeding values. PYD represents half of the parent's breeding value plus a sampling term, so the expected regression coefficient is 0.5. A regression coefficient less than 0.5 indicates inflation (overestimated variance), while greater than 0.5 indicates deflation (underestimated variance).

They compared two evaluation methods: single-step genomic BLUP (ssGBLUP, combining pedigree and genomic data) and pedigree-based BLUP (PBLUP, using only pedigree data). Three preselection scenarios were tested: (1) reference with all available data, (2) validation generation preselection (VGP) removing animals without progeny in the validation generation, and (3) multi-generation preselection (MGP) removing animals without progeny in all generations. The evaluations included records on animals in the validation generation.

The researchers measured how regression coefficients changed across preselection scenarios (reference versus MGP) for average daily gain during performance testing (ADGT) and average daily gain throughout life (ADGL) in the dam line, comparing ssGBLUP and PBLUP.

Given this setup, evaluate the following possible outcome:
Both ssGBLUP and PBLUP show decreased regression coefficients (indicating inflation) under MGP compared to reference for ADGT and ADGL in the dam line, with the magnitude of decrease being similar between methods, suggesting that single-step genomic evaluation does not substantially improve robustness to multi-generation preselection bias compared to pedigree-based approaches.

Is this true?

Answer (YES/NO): NO